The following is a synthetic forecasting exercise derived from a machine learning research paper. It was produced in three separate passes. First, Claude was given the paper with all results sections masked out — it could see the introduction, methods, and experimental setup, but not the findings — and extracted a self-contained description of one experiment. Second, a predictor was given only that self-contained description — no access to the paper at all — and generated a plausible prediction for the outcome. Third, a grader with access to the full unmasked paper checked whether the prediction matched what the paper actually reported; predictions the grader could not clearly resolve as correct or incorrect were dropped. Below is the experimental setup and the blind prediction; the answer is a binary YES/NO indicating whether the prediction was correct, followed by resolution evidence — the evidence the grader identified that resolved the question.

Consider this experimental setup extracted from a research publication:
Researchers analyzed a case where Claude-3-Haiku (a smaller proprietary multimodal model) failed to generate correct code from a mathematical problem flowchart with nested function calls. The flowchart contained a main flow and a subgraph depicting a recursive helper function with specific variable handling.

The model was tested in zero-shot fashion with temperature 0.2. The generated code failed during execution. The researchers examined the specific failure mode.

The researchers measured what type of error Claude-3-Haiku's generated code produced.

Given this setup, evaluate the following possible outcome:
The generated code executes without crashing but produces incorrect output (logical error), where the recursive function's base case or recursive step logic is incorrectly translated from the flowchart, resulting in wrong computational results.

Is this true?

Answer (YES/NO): NO